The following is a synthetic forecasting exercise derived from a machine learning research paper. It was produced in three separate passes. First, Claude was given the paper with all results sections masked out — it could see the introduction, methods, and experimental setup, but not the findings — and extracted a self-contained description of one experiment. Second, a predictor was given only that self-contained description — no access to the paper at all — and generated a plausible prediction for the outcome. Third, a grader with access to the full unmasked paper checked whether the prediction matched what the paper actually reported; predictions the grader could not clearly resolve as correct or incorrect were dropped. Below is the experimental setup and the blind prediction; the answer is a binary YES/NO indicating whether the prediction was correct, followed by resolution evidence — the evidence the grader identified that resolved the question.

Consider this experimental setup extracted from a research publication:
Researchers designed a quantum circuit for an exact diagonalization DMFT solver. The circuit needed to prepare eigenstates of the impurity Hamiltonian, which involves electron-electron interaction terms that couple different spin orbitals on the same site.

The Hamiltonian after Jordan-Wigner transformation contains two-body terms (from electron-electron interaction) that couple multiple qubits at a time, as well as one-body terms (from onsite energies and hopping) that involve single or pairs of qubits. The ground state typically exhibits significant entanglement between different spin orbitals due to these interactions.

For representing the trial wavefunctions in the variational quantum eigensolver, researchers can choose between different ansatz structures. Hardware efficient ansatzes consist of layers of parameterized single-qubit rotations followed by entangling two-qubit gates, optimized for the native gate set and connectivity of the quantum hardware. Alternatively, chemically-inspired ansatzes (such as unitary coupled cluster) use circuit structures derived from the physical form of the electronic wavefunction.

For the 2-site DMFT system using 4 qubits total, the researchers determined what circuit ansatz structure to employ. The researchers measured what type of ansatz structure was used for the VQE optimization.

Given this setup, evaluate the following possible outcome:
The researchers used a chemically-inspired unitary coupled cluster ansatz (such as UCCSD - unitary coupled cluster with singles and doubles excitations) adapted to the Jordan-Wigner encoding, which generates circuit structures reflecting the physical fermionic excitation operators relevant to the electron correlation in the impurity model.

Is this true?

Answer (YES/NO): NO